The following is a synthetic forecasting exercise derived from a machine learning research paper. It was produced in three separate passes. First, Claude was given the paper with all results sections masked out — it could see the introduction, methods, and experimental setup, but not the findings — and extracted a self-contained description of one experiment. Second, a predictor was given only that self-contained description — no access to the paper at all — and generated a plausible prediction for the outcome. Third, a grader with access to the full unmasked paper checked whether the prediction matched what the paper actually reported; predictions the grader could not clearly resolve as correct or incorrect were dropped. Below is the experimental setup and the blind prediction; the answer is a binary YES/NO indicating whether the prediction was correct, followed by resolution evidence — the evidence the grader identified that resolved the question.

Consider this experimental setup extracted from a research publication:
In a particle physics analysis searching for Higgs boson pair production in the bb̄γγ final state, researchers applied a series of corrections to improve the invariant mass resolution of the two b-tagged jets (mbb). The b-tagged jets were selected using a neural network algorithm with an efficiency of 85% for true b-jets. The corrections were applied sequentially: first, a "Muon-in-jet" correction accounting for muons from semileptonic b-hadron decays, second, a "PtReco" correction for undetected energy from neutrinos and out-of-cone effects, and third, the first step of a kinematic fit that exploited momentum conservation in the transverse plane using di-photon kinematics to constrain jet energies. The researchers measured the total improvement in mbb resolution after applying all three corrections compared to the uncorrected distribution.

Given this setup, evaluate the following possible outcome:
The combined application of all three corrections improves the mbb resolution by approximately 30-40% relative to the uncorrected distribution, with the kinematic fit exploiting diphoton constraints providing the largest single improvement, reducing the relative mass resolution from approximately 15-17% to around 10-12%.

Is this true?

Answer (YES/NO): NO